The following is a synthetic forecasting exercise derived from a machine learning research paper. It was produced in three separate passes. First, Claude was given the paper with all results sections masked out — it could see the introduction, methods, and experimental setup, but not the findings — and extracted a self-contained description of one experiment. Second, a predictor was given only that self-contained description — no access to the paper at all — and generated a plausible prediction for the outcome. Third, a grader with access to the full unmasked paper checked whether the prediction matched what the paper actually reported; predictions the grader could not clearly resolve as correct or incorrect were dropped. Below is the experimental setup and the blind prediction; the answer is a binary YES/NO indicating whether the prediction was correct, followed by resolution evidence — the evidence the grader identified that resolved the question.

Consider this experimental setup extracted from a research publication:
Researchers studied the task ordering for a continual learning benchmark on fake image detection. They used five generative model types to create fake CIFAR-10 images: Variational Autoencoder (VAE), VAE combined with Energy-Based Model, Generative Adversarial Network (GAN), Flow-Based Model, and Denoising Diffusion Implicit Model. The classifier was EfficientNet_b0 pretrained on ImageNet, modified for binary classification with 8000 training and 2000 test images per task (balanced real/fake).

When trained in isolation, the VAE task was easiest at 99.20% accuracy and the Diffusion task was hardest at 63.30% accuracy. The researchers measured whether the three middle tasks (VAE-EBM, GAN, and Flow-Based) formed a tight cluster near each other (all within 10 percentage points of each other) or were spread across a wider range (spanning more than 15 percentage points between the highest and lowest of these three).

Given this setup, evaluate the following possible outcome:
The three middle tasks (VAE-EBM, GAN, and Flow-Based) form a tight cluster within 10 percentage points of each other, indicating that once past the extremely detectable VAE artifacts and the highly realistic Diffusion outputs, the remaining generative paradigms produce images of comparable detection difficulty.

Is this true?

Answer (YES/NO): YES